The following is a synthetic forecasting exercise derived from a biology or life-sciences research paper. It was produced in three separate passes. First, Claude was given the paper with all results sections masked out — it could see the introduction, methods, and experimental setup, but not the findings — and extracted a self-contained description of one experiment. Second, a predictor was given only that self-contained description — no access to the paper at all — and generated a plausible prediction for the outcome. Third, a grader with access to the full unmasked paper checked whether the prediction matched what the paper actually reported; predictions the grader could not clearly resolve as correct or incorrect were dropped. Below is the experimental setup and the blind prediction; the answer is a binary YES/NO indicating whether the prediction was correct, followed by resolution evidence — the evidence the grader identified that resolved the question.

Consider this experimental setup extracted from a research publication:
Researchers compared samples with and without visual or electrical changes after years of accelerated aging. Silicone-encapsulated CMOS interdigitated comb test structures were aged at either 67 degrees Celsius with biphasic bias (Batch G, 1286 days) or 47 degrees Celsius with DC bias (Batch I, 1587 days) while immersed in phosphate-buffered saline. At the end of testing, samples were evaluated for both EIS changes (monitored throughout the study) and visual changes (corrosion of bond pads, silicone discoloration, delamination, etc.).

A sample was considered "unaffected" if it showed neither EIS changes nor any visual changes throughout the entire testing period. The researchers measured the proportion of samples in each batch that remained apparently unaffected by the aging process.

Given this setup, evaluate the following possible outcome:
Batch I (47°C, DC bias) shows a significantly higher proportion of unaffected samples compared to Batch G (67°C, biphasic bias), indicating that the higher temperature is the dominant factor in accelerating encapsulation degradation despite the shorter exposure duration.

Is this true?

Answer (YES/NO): NO